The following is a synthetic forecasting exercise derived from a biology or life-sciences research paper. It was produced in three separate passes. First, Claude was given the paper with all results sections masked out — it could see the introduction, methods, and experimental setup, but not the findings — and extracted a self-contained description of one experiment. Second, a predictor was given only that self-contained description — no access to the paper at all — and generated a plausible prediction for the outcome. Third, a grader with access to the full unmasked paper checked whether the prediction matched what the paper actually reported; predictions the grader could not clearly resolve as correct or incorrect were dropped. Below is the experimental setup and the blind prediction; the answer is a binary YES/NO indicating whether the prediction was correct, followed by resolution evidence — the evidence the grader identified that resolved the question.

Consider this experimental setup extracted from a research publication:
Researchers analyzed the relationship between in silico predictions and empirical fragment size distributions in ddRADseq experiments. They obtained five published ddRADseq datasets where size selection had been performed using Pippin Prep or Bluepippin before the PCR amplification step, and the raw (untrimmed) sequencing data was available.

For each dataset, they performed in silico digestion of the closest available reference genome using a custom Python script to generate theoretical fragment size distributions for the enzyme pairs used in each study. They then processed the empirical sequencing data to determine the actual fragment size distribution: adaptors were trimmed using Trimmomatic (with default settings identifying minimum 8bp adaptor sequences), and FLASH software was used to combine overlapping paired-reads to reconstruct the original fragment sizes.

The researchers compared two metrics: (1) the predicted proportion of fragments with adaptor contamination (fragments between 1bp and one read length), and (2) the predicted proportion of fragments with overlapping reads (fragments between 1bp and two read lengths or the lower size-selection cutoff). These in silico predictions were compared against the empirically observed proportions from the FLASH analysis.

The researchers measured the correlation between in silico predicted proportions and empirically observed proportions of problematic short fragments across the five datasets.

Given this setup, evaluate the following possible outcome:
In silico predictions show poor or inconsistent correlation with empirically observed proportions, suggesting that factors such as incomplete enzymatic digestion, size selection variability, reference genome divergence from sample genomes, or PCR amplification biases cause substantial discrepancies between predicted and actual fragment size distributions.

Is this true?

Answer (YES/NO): YES